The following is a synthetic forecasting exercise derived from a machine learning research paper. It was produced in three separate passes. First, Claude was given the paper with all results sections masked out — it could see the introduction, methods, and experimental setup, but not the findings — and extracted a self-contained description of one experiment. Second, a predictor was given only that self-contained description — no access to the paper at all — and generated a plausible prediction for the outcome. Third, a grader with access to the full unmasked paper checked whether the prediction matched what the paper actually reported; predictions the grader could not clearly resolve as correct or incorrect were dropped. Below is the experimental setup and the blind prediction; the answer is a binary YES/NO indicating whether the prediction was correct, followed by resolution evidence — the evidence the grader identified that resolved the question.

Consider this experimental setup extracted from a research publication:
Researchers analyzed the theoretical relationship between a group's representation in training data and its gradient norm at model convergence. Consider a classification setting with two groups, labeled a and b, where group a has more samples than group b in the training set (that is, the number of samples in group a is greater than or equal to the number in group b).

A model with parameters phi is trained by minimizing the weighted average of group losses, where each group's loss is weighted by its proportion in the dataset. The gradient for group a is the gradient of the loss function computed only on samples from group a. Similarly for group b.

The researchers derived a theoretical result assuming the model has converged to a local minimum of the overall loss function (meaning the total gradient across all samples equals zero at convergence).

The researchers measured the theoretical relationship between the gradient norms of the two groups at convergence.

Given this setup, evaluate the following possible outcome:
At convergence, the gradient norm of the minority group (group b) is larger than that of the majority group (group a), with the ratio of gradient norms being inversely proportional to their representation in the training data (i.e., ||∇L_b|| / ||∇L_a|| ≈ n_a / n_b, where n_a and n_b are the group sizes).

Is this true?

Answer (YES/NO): YES